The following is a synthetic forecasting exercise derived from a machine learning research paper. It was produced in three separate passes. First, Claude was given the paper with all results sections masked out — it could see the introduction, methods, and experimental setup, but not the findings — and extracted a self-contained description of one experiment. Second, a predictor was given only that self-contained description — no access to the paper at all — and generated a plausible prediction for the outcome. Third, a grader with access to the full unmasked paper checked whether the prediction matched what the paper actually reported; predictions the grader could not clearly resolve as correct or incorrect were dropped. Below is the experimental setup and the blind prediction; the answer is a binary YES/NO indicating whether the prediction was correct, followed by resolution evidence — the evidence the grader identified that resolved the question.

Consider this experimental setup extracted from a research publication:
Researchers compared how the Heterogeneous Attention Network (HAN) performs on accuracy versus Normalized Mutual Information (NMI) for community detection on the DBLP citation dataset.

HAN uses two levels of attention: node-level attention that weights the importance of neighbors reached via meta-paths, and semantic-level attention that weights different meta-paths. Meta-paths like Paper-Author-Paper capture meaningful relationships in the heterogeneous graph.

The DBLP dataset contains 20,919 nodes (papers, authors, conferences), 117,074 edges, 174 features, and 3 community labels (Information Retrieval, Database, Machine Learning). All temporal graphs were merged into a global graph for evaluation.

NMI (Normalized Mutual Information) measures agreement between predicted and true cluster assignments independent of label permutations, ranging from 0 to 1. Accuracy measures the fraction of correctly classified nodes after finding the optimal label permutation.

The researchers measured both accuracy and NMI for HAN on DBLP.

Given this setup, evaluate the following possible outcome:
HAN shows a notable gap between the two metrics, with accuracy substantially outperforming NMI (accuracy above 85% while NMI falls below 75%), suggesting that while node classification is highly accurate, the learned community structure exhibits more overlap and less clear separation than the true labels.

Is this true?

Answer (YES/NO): YES